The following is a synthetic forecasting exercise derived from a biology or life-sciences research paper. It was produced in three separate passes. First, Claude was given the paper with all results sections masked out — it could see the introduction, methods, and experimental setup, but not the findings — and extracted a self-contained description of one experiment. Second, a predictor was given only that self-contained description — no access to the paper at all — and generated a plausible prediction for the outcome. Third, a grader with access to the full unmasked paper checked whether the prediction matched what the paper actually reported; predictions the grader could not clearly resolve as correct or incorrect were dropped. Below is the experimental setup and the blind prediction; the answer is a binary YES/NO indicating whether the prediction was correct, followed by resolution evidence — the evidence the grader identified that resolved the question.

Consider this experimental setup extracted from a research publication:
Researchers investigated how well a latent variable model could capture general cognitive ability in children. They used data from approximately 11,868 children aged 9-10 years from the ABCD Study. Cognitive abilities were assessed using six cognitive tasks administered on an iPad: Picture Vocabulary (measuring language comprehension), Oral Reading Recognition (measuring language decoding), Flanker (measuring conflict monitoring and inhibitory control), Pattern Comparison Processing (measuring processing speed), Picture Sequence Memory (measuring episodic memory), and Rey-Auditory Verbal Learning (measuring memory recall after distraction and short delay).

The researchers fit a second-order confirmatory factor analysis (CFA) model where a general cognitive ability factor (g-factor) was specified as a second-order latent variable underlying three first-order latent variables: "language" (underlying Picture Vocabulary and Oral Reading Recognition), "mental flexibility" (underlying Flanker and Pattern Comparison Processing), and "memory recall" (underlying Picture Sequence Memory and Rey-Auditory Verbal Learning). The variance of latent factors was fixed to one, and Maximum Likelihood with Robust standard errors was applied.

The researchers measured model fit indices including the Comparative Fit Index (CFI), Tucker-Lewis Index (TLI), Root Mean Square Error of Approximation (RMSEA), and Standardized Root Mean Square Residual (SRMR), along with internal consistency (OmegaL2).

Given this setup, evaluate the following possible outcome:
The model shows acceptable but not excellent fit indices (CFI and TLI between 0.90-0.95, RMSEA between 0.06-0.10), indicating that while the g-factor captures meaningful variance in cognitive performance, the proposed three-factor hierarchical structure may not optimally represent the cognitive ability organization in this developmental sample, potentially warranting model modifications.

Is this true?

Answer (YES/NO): NO